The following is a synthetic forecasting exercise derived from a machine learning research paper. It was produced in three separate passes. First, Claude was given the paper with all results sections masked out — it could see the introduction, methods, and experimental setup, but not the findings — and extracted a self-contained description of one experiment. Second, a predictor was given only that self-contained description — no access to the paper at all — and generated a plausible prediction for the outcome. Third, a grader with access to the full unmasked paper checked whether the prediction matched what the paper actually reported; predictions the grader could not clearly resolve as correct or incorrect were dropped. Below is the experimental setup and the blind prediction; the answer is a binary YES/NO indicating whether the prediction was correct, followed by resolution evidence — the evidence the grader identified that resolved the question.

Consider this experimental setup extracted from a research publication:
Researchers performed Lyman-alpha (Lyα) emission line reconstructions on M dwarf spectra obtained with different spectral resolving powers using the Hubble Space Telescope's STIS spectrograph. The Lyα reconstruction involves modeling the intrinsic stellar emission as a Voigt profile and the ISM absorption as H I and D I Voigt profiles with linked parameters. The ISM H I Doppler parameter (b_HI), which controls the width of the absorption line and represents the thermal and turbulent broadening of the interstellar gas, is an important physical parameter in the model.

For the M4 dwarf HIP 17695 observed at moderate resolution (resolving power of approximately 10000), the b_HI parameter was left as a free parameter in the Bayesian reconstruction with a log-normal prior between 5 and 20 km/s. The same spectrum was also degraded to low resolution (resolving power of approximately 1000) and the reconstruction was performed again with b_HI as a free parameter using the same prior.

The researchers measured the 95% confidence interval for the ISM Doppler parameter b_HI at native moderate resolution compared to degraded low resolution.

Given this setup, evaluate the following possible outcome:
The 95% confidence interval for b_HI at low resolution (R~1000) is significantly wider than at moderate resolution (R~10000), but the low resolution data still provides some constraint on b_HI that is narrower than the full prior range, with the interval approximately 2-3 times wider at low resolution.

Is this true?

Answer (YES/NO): NO